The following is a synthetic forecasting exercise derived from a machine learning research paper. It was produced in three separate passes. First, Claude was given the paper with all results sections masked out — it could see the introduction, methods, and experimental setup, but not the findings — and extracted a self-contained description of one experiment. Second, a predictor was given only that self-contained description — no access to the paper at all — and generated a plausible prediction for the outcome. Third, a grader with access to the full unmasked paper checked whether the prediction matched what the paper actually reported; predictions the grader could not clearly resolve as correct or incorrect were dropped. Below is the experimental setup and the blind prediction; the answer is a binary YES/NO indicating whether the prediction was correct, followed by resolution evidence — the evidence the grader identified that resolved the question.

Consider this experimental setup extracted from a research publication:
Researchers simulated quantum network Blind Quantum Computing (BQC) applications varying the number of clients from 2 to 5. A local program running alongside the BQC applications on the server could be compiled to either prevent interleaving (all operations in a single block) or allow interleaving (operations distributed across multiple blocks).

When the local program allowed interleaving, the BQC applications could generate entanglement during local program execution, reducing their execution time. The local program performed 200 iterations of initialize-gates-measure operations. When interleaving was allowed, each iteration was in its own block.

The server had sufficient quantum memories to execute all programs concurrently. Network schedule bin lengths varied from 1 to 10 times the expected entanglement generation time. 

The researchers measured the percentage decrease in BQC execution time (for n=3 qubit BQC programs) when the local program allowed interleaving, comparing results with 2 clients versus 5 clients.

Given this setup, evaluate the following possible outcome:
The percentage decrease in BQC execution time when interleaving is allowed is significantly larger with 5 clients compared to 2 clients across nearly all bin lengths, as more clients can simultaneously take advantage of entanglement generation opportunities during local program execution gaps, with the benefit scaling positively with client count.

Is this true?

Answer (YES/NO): NO